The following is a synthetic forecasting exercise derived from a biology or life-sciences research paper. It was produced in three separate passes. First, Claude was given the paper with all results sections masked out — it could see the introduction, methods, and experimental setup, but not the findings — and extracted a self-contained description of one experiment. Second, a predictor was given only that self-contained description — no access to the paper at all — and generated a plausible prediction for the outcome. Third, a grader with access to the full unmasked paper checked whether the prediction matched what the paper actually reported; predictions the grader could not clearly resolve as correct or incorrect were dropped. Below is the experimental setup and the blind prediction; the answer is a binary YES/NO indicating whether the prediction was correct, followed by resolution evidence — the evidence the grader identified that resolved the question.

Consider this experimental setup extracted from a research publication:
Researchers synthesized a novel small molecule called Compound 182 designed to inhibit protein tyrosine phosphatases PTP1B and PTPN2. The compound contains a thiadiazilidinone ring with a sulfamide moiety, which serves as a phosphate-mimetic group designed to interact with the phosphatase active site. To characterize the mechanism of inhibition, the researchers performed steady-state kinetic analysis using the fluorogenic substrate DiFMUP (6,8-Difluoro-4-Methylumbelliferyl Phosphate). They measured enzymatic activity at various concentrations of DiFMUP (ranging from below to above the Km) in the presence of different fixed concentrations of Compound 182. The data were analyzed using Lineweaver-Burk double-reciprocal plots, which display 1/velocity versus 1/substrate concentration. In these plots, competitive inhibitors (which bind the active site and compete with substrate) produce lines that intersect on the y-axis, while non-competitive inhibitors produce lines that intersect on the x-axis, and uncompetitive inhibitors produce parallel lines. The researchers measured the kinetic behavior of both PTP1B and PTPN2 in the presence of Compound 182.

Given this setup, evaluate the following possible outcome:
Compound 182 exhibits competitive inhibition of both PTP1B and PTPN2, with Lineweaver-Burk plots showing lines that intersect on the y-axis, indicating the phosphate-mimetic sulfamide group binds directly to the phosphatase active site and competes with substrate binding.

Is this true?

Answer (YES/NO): YES